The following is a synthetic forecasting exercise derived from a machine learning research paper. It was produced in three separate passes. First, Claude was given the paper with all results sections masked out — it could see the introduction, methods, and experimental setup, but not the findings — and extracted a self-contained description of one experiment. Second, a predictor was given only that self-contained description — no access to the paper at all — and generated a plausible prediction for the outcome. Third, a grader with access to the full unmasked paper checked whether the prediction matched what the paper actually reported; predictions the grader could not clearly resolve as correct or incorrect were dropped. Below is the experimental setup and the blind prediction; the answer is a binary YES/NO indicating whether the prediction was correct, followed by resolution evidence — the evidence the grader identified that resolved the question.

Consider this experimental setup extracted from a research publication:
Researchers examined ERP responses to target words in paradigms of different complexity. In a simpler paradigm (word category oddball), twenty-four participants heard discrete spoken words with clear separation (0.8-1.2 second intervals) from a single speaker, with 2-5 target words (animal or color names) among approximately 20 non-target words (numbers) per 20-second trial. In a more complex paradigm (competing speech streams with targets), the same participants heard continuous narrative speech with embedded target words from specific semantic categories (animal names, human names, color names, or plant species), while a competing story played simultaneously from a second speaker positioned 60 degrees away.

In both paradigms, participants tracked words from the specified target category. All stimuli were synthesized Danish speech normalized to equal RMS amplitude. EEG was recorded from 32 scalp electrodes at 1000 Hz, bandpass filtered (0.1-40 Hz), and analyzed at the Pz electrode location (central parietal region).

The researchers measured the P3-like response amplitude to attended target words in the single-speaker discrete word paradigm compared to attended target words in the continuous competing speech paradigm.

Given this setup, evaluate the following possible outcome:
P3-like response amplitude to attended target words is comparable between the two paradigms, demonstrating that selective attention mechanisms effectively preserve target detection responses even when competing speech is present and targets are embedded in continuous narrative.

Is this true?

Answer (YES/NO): NO